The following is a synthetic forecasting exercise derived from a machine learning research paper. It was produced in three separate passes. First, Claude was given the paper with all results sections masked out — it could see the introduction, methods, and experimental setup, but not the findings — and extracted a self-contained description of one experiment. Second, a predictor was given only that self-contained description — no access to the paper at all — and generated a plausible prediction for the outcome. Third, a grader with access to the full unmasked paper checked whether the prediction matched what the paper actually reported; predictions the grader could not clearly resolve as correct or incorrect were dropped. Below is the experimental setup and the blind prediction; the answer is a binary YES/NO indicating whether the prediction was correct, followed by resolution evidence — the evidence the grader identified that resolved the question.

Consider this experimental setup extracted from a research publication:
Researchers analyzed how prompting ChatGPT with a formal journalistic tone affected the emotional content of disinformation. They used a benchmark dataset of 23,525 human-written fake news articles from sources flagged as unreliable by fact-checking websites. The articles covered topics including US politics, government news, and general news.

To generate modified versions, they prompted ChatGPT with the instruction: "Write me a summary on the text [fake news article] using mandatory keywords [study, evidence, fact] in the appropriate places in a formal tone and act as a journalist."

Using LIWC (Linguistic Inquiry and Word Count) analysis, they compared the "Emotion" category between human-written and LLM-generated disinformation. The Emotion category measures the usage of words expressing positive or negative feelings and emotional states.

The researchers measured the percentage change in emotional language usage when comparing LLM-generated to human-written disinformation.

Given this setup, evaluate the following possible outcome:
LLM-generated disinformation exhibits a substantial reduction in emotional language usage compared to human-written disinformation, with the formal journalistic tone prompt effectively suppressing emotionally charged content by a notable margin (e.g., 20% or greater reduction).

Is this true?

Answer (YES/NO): NO